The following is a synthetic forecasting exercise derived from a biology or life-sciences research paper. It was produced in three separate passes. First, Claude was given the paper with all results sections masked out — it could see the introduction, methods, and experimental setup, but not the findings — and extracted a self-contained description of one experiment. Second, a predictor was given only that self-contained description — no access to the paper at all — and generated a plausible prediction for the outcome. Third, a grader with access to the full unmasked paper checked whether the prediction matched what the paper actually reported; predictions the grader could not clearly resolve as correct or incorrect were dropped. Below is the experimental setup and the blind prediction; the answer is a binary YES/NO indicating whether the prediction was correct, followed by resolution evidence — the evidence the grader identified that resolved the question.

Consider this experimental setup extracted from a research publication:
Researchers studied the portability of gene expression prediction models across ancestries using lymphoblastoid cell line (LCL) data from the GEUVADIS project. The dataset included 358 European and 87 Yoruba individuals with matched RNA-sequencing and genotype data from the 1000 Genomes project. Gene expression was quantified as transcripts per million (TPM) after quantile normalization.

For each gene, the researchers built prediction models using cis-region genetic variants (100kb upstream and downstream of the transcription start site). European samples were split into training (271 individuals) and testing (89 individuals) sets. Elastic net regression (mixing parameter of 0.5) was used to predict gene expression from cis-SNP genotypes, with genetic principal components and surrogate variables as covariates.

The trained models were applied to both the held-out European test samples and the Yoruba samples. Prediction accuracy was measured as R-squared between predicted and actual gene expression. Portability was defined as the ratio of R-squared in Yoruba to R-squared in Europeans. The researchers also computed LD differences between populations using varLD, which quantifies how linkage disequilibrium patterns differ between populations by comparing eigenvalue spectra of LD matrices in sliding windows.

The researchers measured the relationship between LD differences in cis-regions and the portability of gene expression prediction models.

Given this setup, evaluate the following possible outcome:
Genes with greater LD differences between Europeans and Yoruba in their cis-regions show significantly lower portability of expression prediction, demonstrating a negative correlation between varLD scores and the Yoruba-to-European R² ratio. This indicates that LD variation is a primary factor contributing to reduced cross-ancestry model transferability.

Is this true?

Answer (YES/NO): NO